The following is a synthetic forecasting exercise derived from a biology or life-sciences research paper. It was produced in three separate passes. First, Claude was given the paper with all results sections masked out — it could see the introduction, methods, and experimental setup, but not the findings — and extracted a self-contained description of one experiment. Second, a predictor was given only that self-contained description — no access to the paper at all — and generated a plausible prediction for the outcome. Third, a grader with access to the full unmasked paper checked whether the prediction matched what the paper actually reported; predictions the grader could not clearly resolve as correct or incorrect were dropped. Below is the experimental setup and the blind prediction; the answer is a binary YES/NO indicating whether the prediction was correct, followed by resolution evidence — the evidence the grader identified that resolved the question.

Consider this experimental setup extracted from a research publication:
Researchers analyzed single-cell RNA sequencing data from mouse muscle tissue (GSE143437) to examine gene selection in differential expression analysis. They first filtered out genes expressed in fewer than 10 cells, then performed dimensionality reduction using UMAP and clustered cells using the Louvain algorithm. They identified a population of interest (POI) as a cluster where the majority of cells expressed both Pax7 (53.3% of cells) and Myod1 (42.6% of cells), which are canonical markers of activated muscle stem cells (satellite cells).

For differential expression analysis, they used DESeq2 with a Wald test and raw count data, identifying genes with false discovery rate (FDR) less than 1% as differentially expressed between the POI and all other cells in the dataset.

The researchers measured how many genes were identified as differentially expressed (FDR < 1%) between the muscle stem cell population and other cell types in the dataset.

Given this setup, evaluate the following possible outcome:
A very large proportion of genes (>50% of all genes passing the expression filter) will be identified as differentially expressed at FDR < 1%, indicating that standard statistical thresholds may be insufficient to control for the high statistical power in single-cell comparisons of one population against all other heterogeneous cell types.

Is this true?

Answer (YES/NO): NO